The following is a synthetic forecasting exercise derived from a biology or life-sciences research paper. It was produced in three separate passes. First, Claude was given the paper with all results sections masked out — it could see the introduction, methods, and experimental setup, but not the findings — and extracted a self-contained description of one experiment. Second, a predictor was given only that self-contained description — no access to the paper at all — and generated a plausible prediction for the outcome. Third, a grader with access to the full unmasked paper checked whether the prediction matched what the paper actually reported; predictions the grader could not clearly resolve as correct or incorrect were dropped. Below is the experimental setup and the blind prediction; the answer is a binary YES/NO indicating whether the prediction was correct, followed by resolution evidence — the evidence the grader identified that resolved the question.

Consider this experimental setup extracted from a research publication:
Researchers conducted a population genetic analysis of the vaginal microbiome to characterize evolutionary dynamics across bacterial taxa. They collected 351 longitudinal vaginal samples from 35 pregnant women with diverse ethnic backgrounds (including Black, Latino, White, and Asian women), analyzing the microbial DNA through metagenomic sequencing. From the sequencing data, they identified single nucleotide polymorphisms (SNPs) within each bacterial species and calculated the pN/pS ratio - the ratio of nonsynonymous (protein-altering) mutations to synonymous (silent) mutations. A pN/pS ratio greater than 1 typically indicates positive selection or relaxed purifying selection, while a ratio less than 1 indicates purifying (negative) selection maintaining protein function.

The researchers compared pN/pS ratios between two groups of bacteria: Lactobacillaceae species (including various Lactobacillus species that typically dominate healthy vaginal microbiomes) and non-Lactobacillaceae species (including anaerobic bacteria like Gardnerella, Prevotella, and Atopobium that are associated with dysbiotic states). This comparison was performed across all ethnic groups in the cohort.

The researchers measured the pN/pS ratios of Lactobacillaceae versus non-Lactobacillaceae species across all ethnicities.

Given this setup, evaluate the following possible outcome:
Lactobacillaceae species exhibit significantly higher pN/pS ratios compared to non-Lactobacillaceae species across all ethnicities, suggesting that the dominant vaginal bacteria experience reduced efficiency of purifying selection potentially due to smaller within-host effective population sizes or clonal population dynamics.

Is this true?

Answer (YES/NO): YES